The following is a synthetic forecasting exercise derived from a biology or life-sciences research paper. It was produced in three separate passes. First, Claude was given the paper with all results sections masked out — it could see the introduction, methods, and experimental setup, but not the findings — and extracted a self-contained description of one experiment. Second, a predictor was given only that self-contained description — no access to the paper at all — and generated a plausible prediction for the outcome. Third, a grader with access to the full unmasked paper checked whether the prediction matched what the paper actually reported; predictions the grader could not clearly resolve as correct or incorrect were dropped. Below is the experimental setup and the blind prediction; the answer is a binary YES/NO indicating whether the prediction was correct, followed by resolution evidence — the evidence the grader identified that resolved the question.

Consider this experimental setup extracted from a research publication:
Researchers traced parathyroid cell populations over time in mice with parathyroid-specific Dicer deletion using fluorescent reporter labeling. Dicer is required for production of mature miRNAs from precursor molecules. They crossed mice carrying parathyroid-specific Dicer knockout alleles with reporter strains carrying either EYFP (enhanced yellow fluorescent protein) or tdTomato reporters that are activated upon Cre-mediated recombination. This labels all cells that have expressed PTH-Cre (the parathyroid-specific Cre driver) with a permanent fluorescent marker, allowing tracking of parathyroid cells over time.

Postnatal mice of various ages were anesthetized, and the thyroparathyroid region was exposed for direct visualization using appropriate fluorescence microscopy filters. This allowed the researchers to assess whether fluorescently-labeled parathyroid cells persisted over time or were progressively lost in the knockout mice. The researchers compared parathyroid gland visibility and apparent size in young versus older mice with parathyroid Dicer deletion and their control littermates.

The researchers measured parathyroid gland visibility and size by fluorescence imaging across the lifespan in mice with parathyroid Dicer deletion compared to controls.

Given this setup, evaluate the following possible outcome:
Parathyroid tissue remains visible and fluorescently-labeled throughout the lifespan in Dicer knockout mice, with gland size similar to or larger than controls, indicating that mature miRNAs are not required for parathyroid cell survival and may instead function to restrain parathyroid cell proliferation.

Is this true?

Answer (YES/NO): NO